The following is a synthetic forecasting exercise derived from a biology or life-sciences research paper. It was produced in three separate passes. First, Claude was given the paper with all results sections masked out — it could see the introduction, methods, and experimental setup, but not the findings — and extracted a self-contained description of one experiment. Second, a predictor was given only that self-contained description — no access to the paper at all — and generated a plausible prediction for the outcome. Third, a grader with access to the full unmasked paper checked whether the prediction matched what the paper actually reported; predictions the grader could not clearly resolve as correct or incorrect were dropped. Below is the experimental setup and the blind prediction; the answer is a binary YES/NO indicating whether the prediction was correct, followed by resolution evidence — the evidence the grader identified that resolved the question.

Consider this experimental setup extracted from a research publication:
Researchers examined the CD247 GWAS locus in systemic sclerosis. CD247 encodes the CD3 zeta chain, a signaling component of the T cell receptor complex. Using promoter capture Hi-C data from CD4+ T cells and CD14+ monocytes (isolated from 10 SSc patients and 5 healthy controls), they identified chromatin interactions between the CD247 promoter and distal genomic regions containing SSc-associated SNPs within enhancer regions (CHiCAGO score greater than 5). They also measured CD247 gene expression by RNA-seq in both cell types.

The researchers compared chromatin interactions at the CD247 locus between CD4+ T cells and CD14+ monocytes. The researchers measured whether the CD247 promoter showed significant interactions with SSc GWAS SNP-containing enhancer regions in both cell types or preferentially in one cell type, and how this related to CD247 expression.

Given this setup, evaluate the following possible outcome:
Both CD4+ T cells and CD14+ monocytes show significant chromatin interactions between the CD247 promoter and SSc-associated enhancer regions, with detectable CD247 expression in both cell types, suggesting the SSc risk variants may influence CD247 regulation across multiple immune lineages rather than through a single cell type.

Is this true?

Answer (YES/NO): NO